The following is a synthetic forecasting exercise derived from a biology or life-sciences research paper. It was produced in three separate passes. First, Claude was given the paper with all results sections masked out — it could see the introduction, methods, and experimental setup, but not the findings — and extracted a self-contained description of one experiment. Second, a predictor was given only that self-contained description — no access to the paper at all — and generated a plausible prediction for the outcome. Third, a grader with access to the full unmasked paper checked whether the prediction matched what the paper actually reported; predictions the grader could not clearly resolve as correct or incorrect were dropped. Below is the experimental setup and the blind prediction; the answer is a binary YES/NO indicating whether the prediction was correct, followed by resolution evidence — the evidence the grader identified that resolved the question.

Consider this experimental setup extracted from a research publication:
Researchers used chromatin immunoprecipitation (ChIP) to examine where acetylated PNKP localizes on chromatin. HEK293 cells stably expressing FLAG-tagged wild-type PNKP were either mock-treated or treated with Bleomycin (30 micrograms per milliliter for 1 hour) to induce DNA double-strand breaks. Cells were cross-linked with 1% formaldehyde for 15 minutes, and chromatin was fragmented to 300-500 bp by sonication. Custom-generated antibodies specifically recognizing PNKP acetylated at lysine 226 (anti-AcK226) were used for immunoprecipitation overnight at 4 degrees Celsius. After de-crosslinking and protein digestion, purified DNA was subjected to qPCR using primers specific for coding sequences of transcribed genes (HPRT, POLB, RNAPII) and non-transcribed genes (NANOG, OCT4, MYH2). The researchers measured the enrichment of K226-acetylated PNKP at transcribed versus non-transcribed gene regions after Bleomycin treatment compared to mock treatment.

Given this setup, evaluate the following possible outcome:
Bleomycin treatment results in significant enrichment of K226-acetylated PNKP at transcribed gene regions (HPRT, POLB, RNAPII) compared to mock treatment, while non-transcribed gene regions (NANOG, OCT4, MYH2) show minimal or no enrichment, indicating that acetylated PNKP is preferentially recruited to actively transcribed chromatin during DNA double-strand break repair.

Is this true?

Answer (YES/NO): YES